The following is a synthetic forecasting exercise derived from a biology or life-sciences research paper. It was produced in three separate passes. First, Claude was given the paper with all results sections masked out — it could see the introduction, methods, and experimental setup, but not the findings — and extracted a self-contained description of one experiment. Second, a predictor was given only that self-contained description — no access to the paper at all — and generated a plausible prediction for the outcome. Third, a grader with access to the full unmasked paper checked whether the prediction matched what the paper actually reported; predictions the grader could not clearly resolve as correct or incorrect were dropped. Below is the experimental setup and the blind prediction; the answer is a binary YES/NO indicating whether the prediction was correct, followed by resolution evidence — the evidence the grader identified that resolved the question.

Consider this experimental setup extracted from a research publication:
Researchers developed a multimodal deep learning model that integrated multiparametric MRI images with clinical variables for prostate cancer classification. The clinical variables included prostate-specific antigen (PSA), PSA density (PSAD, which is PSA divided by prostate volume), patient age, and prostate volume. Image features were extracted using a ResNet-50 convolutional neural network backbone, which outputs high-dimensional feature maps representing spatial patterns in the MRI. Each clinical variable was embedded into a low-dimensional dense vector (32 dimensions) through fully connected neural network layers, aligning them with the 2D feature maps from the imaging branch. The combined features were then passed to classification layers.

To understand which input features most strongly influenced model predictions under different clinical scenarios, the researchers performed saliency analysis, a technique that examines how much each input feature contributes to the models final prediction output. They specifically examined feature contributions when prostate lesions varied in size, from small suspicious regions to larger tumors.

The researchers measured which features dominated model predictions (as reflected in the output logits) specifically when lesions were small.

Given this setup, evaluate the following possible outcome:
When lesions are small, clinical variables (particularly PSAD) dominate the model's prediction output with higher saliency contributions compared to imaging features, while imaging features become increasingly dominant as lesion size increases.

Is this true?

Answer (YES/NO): NO